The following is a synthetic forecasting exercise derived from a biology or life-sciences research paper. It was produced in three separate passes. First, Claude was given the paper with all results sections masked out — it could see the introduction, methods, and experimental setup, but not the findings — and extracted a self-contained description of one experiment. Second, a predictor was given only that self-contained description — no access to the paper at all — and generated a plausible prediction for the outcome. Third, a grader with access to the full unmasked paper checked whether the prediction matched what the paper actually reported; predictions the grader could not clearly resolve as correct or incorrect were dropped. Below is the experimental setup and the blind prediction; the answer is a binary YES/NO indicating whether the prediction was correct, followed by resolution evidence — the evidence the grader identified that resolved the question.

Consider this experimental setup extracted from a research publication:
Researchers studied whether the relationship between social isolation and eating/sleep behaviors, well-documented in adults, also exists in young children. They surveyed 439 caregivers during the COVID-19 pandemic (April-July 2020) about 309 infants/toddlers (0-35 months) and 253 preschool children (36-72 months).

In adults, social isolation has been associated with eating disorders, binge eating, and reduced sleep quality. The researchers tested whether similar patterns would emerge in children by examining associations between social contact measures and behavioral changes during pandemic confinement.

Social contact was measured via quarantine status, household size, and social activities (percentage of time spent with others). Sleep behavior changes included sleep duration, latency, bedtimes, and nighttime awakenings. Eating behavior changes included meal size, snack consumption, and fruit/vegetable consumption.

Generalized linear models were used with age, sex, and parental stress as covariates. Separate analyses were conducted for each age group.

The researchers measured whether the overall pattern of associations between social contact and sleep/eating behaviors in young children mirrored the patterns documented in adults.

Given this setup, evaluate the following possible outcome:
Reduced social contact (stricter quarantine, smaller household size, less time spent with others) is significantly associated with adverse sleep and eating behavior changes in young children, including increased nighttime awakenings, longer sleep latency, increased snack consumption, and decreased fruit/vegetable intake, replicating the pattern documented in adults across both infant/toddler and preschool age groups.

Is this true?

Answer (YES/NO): NO